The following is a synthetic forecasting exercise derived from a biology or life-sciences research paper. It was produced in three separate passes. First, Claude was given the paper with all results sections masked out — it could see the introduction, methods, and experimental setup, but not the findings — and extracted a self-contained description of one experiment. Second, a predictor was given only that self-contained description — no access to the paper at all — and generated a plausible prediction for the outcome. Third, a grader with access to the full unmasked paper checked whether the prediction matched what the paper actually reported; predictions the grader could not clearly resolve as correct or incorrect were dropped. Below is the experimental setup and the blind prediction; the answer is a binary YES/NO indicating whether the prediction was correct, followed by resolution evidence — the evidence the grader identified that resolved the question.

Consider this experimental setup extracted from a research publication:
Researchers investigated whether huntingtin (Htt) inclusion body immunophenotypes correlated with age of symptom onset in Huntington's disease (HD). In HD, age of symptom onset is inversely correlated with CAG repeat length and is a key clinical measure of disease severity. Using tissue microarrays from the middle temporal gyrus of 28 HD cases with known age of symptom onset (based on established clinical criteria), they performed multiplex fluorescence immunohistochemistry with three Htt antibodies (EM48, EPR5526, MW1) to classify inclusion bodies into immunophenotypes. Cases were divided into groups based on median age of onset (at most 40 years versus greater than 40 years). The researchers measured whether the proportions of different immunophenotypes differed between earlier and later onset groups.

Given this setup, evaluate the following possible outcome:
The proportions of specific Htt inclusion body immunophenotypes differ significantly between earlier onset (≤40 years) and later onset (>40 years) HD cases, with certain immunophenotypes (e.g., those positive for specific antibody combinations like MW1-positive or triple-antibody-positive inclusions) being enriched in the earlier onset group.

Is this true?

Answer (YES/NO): NO